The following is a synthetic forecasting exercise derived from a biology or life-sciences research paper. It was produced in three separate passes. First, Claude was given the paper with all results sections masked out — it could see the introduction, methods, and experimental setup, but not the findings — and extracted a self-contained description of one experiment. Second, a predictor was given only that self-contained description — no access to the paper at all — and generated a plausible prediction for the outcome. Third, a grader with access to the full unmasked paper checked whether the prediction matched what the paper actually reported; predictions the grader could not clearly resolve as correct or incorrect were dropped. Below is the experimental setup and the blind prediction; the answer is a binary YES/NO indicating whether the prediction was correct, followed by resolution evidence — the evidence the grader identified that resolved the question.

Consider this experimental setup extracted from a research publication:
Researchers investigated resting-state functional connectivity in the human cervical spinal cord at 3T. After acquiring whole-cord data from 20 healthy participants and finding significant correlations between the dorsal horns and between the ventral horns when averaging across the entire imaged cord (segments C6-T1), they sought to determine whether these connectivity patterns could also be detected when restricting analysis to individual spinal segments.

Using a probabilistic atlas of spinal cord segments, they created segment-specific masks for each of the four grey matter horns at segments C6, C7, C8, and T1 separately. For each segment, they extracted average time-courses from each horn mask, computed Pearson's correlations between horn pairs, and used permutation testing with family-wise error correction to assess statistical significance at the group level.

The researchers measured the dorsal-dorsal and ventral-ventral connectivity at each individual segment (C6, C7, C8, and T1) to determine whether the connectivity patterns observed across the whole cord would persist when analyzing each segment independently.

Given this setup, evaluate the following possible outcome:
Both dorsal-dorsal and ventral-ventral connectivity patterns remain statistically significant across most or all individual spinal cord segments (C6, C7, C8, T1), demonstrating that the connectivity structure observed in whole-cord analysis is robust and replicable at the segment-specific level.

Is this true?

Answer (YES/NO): YES